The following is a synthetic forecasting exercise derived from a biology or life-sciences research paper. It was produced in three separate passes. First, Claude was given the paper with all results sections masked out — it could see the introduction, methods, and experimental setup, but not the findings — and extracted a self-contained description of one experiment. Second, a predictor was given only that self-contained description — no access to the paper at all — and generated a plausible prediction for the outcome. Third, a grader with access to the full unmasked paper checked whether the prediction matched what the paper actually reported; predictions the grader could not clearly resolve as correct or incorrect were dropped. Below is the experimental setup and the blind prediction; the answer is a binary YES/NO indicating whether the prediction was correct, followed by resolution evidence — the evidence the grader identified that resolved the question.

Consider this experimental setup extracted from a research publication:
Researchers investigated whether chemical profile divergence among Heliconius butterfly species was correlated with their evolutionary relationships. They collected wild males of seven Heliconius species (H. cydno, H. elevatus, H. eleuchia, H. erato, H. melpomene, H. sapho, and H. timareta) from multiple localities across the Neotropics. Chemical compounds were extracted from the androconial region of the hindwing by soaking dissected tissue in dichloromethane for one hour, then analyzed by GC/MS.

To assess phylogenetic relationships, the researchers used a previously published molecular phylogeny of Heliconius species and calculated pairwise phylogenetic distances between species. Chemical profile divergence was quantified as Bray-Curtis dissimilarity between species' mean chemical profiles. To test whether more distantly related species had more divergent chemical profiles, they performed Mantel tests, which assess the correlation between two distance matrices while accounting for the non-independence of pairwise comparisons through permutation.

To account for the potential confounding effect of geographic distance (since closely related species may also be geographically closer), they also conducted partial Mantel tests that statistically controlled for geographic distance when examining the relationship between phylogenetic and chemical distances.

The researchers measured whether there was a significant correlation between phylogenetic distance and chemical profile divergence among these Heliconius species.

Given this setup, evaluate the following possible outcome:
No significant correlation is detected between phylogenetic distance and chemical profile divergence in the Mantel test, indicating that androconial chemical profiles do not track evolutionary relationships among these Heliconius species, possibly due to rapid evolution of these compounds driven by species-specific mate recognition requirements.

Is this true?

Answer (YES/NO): NO